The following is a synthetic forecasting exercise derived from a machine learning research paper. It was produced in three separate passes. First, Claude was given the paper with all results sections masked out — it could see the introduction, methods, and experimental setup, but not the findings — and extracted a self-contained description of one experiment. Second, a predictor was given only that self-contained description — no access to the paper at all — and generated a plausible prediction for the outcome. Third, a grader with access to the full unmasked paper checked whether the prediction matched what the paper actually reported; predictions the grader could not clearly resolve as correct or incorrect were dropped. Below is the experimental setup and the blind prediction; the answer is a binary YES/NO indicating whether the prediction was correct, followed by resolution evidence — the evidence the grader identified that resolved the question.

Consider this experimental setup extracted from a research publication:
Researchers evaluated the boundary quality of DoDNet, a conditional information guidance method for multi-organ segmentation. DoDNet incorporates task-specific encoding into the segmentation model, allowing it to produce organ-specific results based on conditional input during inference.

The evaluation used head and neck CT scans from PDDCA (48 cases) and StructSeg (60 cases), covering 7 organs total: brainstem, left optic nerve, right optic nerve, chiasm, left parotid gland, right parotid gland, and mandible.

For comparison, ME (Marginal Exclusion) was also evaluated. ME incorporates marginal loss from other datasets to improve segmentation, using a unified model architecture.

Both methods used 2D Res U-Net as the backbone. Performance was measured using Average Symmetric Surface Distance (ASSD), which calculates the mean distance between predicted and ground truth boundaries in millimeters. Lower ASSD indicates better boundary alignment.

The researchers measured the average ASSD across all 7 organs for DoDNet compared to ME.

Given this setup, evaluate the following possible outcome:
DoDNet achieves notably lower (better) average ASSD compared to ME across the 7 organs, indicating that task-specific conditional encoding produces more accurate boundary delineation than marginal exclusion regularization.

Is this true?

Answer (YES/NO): NO